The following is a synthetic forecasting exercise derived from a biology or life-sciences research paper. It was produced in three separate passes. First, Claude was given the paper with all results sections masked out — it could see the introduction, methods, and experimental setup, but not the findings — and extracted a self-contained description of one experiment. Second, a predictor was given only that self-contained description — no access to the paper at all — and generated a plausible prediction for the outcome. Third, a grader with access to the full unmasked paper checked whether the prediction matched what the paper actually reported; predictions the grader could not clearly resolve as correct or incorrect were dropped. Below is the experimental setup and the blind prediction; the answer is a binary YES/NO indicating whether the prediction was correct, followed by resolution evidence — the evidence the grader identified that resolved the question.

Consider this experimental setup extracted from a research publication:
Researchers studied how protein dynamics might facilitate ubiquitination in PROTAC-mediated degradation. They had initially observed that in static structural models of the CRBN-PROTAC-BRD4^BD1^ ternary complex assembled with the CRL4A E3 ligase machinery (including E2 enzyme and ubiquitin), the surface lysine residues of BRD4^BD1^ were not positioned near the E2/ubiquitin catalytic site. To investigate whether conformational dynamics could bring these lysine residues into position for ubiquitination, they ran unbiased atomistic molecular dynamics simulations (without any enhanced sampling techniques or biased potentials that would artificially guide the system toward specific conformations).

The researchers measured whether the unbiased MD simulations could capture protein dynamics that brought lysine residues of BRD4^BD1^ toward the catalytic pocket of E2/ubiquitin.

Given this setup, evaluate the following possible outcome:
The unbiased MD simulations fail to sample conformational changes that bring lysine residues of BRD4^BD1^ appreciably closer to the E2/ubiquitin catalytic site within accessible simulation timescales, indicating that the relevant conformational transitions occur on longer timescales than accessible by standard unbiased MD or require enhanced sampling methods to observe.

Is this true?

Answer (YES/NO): NO